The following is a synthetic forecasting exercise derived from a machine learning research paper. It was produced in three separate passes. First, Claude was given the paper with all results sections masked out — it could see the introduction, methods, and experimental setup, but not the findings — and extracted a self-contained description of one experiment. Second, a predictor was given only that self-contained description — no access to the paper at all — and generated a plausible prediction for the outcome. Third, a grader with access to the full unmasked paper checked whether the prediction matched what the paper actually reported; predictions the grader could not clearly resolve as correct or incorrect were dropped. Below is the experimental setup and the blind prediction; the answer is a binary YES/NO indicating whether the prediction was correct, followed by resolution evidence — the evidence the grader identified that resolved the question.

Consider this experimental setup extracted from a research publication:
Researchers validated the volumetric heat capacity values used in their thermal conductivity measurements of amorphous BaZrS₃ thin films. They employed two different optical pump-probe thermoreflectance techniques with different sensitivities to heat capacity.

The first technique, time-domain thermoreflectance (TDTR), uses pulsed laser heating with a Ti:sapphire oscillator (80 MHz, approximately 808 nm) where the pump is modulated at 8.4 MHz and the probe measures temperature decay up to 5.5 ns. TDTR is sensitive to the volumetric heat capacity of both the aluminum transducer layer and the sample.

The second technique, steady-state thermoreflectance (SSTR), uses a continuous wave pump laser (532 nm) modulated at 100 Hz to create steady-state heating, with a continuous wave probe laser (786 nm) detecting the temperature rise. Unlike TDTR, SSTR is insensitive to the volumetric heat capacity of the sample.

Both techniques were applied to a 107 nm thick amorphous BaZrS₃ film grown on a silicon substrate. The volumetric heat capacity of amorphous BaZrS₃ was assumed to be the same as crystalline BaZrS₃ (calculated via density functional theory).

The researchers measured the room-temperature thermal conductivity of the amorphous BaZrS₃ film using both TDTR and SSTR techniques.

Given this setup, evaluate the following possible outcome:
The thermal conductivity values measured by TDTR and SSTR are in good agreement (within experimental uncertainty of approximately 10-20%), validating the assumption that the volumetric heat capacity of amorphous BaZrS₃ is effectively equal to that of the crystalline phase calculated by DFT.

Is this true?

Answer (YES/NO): YES